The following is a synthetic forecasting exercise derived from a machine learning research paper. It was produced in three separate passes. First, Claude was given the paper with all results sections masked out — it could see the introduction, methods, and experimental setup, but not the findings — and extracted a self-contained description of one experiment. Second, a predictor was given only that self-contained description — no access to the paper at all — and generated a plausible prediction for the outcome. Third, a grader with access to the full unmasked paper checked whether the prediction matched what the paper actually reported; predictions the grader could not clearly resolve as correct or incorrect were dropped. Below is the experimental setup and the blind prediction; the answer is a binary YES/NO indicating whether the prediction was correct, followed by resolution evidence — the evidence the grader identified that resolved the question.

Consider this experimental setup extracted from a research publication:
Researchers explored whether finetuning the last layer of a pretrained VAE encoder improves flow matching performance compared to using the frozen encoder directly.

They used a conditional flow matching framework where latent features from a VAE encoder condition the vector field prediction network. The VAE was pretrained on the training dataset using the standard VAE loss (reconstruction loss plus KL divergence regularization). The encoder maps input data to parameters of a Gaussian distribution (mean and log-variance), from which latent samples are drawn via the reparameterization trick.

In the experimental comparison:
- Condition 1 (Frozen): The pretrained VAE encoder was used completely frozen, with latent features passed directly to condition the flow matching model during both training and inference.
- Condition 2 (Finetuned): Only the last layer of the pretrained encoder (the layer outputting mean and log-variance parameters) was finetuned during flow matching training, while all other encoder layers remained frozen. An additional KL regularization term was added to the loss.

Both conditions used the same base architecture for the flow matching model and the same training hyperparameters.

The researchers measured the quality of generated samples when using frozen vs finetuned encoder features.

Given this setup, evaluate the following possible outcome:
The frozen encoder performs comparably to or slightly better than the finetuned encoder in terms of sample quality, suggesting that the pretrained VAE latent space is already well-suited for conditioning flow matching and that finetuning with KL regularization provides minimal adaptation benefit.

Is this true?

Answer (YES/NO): NO